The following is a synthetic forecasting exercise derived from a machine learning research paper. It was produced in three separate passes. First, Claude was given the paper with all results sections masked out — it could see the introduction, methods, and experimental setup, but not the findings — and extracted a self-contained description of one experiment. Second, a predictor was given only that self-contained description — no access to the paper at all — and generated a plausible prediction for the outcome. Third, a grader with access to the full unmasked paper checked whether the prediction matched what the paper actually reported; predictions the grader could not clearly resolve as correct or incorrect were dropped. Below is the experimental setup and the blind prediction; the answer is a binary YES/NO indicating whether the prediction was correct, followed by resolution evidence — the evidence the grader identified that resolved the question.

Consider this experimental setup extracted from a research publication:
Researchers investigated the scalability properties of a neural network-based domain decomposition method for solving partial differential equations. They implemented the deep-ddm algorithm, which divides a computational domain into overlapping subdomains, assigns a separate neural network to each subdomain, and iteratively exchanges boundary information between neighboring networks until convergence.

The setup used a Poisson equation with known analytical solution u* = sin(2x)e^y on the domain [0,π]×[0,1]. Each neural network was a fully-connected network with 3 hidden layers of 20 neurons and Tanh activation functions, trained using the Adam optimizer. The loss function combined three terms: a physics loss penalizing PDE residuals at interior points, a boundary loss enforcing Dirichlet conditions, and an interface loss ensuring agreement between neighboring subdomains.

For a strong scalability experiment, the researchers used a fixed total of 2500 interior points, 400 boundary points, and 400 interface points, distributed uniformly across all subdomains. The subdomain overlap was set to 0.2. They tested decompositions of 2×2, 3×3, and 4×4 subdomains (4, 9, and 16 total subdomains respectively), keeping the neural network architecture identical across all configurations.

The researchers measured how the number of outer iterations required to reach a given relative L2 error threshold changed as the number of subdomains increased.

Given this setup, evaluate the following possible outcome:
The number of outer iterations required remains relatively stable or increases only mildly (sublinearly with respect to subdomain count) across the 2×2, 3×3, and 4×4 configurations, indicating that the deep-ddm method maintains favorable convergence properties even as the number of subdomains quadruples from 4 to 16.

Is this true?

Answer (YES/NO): NO